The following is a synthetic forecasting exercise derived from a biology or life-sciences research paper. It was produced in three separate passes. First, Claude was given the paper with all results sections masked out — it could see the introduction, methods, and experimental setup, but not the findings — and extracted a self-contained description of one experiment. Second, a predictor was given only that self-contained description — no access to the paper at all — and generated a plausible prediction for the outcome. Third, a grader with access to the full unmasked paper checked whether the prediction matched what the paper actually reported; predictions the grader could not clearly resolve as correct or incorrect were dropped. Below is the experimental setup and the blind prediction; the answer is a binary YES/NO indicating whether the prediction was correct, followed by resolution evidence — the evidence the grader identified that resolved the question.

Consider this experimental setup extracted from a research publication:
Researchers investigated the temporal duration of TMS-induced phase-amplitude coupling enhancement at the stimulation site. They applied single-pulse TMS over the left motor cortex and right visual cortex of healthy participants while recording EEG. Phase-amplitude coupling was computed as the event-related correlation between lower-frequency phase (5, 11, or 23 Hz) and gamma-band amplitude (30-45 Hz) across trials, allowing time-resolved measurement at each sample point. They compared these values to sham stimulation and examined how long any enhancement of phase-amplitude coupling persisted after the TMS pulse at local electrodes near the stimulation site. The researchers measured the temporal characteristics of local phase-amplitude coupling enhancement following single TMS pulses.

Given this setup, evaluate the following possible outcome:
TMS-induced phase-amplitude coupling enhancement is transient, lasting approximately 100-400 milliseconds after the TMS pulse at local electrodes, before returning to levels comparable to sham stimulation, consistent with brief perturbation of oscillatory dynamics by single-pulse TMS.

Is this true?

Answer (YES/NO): NO